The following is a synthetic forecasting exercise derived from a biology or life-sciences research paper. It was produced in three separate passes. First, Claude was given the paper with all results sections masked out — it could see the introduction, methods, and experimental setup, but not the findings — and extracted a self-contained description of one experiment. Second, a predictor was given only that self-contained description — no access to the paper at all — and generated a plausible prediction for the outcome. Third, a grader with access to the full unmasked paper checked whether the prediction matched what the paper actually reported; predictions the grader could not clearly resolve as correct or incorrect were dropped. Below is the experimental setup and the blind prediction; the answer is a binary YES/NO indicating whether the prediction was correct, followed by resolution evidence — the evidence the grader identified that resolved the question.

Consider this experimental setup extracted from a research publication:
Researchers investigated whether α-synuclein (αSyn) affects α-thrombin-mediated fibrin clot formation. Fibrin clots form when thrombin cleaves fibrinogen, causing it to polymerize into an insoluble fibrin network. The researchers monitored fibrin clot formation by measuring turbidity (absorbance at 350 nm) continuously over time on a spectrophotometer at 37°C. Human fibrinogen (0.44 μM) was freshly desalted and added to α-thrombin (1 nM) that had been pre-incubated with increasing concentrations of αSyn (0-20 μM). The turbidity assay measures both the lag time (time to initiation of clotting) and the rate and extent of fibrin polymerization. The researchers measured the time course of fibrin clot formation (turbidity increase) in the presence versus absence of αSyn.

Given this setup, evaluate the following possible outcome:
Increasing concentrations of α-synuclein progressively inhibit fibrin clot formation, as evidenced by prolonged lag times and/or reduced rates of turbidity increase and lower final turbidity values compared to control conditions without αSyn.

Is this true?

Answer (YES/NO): NO